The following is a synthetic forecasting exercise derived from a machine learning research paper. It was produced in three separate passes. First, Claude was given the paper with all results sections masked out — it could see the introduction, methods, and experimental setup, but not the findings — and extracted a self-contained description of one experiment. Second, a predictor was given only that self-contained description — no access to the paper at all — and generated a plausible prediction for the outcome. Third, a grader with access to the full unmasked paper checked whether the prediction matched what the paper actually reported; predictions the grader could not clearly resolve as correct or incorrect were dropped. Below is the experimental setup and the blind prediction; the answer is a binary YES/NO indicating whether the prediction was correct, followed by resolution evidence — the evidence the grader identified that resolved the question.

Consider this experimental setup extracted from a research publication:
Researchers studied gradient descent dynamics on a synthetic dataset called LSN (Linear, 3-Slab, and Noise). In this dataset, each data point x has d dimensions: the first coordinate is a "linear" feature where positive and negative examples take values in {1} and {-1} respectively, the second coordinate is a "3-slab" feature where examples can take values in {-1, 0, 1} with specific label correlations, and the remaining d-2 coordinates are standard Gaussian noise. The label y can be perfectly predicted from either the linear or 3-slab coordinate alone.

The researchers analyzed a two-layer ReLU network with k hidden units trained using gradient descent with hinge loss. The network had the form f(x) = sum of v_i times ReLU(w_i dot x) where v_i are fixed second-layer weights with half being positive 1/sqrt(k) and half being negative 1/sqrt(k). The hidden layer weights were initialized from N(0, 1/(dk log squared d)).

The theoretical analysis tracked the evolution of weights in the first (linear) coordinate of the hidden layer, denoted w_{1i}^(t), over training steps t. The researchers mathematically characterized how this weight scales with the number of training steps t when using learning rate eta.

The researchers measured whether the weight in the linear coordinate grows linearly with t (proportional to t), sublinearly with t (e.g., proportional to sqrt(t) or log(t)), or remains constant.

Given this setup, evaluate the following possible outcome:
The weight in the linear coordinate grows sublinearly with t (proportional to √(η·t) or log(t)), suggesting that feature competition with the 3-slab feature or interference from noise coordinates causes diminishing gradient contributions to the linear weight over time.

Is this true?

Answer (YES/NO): NO